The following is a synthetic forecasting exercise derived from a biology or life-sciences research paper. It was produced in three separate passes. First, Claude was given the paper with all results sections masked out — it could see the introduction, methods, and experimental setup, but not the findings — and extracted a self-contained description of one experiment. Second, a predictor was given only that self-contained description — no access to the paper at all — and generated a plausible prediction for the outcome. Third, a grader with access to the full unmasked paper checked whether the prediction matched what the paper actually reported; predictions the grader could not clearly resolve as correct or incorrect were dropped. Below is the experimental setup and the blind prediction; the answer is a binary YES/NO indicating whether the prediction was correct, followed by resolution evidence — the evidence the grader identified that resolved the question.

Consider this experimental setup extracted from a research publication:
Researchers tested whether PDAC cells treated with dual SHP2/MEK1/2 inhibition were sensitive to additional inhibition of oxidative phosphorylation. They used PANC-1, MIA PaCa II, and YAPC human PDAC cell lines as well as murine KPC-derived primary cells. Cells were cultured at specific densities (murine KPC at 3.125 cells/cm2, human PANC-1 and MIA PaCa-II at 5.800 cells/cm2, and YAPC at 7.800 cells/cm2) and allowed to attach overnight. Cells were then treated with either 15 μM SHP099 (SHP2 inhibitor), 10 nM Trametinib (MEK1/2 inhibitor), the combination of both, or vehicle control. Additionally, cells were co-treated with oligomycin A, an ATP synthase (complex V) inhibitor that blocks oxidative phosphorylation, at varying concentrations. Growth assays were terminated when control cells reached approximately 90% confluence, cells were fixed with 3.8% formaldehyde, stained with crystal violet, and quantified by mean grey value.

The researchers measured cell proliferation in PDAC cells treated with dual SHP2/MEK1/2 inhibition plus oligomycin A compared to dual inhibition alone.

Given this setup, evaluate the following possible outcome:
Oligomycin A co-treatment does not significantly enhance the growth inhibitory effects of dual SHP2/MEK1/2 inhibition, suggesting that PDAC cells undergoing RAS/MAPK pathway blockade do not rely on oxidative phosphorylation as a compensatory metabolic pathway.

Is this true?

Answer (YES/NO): YES